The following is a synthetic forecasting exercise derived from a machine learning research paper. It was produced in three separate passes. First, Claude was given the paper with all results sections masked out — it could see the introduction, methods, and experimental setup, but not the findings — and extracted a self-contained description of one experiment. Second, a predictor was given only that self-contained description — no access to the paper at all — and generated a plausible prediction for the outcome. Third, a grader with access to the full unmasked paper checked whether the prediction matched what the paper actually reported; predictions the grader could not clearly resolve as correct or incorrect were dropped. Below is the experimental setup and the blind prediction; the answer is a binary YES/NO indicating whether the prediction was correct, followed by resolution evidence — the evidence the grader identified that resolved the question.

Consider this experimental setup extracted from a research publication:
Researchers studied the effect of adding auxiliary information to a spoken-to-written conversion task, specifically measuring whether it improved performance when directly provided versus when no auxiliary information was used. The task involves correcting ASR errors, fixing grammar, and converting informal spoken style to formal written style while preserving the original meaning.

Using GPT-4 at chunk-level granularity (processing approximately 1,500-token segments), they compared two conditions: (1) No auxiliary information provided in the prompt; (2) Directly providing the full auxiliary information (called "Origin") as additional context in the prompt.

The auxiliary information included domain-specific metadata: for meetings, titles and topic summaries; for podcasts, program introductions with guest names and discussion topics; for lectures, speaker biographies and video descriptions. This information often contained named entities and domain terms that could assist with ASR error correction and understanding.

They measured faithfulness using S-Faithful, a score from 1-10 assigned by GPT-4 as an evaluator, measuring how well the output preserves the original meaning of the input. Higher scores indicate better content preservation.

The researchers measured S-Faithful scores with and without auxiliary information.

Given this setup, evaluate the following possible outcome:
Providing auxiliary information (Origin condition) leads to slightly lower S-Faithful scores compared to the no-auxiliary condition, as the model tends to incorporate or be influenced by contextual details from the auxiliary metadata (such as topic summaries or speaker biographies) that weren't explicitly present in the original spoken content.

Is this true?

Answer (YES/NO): NO